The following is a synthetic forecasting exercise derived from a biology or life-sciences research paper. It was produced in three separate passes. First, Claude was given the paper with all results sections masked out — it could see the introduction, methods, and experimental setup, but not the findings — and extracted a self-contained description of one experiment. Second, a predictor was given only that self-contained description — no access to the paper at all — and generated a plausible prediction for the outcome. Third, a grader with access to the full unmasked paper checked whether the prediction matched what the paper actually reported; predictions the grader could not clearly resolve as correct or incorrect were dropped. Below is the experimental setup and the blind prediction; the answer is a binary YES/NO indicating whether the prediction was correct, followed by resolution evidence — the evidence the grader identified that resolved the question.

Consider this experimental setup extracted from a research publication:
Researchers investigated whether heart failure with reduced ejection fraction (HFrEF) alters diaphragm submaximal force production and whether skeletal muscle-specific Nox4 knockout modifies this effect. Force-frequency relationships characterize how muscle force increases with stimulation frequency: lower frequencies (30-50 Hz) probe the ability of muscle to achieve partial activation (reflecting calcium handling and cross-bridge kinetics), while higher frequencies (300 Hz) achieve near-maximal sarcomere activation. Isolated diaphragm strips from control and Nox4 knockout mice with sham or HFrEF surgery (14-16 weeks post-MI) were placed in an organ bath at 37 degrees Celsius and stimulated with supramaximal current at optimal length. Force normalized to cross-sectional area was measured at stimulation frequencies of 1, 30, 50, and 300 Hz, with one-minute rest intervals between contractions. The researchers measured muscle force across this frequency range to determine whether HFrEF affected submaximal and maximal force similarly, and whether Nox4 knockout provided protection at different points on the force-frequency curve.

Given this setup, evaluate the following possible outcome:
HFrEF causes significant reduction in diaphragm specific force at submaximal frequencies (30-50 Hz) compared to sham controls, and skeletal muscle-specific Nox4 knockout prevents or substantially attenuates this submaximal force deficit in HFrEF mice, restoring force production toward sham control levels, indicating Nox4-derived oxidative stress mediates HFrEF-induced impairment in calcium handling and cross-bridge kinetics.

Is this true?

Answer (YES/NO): NO